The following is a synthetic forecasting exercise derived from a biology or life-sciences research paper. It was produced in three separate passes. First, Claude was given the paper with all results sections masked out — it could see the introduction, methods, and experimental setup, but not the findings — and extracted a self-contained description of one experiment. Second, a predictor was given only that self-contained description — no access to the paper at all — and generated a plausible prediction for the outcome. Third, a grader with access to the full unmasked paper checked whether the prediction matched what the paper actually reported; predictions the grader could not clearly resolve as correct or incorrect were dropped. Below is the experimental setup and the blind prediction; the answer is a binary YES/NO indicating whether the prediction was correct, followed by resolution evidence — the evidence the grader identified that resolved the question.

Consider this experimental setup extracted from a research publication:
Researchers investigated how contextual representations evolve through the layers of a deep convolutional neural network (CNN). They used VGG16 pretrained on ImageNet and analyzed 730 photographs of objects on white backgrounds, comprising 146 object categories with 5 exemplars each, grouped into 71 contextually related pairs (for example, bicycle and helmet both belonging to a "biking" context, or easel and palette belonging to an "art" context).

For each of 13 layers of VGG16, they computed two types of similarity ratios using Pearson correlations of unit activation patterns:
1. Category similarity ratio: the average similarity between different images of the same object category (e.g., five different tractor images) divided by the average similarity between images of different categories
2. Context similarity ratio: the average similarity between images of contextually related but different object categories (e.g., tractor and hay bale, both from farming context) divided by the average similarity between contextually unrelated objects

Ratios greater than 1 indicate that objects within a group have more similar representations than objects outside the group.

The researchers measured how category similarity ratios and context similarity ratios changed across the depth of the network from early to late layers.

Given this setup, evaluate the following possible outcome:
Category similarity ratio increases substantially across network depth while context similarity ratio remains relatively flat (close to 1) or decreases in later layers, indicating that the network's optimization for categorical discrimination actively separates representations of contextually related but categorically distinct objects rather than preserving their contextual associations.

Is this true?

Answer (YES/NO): NO